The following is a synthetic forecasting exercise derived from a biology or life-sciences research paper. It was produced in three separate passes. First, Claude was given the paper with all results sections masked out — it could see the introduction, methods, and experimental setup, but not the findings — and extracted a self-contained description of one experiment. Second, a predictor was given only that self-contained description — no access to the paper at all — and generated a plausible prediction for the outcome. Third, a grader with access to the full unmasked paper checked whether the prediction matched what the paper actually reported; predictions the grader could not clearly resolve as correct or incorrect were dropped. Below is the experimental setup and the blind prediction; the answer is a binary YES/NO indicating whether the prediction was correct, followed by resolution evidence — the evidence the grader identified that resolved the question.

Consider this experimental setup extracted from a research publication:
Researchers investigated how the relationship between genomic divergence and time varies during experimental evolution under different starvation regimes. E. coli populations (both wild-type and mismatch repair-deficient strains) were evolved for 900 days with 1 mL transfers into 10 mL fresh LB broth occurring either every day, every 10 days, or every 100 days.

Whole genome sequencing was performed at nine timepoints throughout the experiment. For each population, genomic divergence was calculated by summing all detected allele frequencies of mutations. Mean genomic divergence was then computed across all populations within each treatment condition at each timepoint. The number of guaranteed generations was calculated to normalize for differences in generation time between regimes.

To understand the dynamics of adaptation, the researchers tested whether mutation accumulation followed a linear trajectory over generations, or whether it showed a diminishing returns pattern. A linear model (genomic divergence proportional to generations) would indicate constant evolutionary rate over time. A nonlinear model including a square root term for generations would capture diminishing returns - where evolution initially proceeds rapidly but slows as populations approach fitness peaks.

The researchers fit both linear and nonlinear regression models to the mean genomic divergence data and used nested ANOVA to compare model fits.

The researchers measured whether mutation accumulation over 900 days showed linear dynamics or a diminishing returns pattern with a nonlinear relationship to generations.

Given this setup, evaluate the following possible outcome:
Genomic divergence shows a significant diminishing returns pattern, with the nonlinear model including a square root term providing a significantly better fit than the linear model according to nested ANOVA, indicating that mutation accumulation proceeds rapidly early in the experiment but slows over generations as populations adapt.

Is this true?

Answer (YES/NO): NO